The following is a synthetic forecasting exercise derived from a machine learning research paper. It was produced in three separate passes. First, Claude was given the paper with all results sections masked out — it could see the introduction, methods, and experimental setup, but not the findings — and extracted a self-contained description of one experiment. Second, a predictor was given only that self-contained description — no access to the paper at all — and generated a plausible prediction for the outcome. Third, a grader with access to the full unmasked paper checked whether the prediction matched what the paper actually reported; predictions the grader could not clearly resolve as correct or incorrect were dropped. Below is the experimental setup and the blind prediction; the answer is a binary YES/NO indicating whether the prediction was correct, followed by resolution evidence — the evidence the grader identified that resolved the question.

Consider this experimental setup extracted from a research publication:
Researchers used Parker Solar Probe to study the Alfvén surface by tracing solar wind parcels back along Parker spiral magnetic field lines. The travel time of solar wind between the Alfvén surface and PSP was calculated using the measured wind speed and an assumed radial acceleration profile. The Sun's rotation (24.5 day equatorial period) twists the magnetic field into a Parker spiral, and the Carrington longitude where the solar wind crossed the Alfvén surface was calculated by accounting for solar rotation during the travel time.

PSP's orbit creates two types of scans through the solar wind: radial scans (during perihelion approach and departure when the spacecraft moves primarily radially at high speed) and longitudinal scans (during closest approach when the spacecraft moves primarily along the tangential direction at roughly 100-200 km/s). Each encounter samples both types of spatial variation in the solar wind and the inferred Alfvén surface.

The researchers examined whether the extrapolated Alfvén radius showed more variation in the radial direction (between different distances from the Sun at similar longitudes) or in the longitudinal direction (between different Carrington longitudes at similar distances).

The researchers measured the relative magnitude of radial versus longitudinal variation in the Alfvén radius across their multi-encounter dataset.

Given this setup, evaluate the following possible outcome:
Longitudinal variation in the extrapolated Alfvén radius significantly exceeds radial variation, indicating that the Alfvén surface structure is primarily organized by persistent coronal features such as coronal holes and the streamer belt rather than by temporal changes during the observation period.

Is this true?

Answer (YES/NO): NO